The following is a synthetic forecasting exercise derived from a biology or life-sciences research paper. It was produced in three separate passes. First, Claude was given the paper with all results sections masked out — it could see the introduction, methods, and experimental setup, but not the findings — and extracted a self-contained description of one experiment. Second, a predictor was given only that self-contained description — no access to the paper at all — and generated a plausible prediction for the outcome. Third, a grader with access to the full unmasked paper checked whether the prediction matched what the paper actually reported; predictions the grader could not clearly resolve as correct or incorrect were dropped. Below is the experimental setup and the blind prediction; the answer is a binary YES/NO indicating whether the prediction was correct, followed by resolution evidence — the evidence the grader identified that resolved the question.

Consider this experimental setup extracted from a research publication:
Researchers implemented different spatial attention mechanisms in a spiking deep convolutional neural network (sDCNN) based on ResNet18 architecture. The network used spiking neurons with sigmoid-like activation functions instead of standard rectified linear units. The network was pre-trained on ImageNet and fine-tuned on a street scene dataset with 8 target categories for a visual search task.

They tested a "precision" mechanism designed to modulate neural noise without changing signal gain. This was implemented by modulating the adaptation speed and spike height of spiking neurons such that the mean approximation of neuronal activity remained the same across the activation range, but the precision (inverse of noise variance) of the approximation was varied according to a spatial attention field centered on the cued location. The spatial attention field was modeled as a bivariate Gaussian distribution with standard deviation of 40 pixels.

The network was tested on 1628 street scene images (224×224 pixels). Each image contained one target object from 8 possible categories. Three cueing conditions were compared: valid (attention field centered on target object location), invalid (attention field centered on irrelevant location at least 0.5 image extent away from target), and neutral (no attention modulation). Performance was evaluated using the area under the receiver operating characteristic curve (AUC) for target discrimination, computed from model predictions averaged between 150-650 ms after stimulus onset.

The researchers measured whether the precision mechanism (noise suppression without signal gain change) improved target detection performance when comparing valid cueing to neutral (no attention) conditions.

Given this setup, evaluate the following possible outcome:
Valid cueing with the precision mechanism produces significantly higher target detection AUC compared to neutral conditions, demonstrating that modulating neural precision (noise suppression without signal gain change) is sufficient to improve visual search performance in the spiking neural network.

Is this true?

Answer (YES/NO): NO